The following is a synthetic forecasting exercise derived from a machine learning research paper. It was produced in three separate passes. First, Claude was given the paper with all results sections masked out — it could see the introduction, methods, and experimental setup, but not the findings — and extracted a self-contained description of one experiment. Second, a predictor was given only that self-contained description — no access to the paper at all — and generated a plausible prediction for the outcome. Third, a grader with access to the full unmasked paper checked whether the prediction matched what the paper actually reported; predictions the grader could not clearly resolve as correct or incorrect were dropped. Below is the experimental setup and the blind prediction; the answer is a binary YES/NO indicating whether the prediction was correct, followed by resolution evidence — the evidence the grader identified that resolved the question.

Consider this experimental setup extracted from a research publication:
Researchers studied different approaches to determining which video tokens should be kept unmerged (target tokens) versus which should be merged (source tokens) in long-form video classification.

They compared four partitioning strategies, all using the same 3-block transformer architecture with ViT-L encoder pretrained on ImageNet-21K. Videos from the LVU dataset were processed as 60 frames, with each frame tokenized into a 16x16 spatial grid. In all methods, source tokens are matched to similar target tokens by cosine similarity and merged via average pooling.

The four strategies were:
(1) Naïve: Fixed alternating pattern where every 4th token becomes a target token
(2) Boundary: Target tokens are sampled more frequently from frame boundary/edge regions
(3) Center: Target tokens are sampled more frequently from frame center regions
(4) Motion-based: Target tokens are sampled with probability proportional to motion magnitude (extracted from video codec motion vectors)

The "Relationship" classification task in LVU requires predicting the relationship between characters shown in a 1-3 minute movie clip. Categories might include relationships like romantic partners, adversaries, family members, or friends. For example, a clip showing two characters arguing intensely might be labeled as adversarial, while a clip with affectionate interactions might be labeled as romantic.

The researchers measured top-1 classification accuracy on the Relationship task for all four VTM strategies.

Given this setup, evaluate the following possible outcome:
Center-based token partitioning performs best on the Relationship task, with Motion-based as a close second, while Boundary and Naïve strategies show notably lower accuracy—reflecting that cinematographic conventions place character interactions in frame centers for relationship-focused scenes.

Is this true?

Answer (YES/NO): NO